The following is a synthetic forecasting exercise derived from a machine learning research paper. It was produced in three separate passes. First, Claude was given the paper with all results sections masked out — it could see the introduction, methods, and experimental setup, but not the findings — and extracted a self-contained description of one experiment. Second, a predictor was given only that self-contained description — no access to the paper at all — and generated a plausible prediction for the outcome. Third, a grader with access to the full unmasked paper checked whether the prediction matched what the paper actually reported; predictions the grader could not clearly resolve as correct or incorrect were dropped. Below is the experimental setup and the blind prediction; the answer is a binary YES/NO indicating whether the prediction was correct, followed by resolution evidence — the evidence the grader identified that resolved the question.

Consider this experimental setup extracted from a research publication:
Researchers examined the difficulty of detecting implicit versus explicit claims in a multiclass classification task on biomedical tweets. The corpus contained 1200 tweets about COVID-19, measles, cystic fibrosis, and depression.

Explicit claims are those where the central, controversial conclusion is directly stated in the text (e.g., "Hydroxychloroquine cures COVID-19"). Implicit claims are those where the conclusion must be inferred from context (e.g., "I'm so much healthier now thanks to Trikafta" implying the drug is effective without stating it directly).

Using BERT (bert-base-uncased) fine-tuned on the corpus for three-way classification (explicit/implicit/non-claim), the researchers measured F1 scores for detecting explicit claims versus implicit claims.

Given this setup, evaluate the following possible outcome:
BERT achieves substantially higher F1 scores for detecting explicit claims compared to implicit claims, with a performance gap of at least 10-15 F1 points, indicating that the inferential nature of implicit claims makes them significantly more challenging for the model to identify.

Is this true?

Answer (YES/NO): YES